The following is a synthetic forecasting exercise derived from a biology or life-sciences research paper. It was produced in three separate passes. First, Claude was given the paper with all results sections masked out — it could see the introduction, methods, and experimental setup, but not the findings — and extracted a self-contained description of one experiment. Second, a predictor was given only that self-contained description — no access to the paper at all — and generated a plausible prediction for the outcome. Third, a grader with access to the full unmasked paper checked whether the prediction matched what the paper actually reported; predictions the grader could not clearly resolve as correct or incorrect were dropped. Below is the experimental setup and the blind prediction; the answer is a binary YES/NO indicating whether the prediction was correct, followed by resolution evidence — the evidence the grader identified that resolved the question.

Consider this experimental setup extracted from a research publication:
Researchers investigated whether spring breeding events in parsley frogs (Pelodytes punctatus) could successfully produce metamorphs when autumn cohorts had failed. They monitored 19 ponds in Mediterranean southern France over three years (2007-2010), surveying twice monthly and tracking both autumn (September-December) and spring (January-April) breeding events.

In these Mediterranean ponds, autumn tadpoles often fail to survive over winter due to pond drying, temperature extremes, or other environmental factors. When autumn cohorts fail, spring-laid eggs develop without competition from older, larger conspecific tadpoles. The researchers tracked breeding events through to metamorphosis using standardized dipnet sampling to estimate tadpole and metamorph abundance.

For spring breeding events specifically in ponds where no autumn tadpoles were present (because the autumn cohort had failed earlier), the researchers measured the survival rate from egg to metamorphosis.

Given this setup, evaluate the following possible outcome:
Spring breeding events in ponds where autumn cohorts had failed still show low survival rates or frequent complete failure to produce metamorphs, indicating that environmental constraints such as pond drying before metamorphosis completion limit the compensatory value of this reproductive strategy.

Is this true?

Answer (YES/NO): NO